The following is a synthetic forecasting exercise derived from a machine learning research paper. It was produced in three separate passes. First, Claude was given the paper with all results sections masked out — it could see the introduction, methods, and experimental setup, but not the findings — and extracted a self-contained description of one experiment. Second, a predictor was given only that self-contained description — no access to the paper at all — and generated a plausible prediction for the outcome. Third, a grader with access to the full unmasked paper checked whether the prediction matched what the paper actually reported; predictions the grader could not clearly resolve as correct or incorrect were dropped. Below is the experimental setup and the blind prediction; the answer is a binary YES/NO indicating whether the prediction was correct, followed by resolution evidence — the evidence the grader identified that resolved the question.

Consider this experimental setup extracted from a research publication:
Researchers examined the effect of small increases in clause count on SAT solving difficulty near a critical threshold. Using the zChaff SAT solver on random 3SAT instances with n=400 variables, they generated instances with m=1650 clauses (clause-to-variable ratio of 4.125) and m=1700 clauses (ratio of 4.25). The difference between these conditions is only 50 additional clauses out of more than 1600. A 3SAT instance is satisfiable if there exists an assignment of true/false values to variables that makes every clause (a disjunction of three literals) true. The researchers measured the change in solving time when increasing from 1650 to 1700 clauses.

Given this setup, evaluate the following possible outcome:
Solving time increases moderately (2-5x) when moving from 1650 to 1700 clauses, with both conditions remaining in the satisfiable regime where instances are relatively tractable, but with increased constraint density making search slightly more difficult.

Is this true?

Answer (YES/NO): NO